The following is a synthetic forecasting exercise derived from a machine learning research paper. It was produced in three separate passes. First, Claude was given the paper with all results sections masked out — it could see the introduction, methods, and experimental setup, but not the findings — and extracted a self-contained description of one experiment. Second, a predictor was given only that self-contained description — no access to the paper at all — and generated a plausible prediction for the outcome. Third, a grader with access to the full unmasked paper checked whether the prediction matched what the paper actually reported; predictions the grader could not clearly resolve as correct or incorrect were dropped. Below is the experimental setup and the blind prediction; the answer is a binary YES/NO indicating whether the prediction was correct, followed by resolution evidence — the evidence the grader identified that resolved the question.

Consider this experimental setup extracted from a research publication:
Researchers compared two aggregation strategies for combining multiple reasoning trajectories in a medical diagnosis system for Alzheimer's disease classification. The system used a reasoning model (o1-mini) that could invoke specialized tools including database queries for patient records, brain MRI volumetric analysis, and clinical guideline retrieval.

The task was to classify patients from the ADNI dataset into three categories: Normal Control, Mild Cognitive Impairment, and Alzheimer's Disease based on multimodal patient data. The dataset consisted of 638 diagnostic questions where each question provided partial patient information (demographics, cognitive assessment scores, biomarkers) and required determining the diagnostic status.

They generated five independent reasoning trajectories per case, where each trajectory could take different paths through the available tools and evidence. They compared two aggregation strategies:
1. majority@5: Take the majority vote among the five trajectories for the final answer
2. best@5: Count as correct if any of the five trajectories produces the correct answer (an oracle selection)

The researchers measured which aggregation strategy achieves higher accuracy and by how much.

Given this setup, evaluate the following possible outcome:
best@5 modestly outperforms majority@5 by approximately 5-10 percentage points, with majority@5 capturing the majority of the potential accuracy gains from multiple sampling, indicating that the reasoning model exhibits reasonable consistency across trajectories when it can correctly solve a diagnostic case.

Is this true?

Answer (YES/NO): NO